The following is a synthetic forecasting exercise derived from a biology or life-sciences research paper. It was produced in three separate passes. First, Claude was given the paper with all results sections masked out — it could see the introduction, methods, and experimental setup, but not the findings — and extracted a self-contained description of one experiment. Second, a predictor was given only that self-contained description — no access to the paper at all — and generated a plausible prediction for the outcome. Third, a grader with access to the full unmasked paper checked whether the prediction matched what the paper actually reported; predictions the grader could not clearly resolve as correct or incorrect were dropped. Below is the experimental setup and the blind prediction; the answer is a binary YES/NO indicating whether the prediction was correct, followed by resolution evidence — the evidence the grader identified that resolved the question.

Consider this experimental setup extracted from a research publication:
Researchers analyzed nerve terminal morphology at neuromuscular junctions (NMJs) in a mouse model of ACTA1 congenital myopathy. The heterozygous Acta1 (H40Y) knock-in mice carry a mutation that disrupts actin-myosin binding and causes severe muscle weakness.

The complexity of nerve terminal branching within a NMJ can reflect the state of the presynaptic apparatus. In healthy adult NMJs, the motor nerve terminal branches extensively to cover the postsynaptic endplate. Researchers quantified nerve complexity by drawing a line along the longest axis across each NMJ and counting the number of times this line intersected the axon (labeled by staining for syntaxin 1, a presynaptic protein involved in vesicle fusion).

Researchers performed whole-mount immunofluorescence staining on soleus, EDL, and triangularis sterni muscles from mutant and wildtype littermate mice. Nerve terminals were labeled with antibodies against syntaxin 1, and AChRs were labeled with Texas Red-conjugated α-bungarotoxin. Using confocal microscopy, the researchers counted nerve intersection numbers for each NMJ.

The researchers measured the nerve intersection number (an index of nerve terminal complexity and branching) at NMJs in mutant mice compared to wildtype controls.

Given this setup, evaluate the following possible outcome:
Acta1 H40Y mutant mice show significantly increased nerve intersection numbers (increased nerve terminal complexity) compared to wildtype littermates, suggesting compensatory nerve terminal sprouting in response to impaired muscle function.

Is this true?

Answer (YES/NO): YES